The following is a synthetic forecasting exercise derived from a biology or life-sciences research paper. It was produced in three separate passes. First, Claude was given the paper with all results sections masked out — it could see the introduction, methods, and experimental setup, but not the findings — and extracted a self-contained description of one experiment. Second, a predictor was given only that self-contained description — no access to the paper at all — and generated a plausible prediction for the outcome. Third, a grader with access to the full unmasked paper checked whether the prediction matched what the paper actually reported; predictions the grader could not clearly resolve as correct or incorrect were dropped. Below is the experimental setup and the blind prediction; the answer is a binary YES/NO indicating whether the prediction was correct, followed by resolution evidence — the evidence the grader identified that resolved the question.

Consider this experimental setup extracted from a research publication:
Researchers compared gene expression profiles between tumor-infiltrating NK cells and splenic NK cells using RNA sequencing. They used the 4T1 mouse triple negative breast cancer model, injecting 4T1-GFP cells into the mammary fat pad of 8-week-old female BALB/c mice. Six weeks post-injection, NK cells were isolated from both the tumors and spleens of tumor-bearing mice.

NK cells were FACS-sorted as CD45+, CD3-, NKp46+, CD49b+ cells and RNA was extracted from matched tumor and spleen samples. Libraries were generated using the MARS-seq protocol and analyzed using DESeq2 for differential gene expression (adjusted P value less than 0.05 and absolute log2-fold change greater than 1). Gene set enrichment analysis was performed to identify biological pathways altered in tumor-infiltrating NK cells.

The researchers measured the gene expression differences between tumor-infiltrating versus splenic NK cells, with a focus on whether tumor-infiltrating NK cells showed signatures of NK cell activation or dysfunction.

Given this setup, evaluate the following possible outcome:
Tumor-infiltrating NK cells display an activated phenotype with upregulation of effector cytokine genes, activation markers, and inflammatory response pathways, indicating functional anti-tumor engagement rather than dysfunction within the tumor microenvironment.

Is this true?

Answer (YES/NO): NO